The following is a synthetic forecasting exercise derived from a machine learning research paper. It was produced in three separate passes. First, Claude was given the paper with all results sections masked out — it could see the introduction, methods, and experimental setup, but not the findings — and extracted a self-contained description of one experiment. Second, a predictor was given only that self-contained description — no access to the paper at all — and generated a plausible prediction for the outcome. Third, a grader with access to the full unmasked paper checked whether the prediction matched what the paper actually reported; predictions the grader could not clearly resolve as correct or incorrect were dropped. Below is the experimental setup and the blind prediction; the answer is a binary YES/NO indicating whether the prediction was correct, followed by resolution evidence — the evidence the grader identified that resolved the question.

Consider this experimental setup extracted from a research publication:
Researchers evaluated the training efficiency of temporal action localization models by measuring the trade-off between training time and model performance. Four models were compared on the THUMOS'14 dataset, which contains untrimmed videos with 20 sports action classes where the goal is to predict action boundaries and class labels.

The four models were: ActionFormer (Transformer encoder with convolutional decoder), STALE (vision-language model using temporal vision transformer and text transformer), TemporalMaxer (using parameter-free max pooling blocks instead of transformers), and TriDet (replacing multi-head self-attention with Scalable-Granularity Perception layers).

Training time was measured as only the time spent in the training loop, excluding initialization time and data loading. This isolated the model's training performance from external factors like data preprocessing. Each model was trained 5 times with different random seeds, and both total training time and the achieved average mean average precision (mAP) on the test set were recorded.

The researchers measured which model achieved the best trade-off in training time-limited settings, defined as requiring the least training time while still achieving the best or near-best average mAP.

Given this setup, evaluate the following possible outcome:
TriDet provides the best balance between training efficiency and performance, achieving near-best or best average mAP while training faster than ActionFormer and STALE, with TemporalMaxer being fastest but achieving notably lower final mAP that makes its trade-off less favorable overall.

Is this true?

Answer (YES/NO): NO